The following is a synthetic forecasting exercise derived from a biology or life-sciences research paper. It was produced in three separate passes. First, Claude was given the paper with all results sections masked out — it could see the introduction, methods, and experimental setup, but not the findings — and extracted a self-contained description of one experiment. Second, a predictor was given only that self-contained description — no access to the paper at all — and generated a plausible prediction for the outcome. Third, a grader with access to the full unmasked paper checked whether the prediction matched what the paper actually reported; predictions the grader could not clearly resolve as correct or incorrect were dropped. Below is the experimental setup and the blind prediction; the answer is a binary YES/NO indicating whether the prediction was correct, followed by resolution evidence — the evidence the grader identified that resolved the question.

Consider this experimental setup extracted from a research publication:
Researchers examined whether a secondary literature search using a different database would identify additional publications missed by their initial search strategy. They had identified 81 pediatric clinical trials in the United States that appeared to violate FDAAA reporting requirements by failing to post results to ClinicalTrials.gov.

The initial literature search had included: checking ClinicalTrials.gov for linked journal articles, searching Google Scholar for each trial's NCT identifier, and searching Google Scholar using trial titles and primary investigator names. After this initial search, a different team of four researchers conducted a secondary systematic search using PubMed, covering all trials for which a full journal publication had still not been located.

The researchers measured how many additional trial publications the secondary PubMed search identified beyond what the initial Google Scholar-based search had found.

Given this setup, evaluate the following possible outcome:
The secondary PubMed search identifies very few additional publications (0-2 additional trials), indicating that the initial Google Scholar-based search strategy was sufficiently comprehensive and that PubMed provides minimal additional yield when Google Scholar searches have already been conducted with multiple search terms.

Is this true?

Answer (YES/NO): YES